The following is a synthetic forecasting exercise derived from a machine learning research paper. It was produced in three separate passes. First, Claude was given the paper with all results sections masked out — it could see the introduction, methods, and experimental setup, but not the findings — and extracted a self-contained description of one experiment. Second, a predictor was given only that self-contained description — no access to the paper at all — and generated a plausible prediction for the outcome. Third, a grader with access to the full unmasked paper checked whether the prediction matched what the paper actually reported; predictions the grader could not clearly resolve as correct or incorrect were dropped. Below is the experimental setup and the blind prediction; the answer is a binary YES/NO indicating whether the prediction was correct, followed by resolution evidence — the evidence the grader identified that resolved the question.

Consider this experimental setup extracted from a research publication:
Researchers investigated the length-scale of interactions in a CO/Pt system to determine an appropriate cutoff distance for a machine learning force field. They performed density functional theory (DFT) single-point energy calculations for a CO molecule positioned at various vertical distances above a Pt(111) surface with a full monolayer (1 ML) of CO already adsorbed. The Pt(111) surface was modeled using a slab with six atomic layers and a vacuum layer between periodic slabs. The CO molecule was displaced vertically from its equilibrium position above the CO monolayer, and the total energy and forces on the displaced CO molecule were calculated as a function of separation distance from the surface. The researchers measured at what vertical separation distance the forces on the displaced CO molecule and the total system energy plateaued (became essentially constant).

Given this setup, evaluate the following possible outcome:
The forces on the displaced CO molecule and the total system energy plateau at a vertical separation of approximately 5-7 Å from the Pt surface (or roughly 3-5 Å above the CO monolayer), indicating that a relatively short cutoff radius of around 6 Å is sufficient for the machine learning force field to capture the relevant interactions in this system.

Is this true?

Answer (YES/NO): NO